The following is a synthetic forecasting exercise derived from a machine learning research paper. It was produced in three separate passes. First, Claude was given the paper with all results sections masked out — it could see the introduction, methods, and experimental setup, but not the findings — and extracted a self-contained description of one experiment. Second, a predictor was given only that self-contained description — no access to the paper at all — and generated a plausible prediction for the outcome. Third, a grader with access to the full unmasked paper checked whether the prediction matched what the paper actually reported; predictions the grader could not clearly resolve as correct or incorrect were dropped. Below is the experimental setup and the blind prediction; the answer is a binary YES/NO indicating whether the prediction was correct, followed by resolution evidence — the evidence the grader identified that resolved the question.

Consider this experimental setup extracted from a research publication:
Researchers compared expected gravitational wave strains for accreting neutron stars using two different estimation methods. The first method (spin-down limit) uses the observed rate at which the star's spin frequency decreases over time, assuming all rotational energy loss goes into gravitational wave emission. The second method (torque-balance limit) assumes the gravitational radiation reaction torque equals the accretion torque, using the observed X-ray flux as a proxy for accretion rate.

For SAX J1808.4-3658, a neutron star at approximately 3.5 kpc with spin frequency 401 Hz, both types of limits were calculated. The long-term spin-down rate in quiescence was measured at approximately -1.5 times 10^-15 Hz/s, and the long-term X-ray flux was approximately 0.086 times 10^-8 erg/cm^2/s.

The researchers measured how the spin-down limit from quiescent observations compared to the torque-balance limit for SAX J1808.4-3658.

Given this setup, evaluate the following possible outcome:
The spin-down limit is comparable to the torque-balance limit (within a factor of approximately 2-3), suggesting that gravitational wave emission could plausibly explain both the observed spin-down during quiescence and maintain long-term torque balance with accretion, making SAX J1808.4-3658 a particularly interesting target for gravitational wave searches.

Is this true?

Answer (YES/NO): YES